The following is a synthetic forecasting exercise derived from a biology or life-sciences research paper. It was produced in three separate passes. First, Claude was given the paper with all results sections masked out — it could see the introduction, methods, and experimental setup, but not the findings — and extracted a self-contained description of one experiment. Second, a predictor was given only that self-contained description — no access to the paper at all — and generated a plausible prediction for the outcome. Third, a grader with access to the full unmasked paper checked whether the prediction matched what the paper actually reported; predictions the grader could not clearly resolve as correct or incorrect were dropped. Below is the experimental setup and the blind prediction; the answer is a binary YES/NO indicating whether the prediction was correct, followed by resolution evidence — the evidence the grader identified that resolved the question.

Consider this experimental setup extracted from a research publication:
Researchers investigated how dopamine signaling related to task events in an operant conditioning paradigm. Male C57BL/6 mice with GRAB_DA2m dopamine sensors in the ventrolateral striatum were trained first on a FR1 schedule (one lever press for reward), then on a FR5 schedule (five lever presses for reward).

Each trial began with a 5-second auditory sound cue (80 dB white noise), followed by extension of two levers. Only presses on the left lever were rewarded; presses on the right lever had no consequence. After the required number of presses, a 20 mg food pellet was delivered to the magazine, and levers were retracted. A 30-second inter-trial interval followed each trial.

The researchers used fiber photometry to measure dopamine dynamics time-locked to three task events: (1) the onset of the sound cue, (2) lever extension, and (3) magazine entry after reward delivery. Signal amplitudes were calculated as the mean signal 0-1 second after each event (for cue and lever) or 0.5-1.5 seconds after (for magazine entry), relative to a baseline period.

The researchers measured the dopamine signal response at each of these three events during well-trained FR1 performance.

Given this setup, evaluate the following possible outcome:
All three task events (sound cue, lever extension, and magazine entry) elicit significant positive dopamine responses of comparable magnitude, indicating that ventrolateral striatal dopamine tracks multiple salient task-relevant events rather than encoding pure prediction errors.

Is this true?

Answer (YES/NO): NO